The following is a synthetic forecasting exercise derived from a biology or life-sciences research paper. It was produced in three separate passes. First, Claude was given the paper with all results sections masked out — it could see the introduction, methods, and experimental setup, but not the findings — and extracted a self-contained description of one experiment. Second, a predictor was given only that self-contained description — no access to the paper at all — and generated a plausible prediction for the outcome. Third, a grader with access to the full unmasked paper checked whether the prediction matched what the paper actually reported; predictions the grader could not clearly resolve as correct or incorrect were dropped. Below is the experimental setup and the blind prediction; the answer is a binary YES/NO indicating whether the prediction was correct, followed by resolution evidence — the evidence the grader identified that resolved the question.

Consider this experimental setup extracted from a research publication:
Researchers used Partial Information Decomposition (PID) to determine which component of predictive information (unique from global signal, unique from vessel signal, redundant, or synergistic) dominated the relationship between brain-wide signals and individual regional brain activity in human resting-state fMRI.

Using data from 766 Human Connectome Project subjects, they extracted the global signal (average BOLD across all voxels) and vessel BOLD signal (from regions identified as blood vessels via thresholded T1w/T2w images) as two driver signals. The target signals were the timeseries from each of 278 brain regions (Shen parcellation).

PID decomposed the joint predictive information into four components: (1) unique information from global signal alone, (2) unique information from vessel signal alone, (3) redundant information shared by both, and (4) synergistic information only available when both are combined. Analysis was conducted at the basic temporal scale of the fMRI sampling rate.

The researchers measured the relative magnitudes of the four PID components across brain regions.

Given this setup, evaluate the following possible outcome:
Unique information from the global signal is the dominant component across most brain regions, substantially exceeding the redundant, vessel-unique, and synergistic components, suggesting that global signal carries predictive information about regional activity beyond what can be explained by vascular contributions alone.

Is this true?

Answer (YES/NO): NO